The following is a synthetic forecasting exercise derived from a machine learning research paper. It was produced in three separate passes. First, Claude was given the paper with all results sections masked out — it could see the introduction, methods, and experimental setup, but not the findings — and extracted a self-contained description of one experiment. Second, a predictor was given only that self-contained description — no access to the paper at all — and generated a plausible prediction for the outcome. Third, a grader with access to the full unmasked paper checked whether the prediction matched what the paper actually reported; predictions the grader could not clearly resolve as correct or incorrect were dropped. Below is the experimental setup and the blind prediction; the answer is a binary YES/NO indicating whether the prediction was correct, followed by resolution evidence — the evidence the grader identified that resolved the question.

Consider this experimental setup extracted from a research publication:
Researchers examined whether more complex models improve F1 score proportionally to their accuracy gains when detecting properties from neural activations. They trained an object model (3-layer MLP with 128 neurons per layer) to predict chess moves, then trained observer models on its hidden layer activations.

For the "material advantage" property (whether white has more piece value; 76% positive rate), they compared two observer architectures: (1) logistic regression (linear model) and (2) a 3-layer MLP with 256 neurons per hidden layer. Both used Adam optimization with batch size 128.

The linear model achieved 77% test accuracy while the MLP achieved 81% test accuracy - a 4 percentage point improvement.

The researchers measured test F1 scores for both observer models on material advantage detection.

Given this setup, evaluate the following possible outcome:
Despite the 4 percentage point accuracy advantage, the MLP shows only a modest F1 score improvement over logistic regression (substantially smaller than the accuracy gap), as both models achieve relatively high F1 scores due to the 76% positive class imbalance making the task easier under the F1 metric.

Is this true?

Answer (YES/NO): NO